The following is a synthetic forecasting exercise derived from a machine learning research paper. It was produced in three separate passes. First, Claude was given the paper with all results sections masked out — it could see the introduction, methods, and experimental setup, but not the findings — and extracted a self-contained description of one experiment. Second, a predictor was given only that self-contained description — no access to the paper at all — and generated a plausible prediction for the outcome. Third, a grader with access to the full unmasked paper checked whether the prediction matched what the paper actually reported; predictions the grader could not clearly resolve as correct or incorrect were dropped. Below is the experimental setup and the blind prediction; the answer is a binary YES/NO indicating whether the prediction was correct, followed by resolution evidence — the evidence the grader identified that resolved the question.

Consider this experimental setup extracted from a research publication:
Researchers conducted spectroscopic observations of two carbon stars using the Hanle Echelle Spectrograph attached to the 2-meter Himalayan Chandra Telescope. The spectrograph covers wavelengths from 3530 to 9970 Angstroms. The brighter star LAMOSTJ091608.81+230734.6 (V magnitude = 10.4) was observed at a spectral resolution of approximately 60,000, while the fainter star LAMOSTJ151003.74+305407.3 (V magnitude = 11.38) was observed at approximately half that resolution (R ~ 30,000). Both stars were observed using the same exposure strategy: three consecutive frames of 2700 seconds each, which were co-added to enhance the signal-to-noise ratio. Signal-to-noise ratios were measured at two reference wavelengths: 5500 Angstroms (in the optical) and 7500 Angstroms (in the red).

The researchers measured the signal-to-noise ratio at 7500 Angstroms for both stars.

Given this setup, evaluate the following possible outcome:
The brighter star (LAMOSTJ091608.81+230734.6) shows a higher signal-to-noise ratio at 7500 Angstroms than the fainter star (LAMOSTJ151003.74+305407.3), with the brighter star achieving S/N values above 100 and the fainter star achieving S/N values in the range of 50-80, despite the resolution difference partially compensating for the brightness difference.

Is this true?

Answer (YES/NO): NO